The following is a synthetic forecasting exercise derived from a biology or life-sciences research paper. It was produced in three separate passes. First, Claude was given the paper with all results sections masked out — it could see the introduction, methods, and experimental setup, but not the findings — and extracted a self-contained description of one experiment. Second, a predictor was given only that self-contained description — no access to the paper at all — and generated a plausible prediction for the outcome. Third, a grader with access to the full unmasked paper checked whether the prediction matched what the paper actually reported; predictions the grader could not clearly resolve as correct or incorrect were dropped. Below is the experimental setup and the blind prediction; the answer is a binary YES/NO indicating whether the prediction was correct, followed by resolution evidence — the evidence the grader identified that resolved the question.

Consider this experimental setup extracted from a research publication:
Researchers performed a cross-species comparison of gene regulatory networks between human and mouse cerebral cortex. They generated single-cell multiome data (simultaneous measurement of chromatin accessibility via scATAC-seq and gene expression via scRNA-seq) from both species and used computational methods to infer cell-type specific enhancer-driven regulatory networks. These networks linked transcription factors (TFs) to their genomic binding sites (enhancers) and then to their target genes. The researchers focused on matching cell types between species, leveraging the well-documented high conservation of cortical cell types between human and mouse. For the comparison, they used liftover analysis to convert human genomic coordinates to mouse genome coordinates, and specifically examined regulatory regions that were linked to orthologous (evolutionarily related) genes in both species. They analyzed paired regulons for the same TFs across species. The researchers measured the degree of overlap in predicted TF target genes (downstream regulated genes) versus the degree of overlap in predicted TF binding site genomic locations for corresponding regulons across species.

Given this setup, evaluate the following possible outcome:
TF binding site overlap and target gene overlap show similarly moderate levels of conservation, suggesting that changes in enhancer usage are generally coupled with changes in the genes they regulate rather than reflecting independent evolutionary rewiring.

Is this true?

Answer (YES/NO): NO